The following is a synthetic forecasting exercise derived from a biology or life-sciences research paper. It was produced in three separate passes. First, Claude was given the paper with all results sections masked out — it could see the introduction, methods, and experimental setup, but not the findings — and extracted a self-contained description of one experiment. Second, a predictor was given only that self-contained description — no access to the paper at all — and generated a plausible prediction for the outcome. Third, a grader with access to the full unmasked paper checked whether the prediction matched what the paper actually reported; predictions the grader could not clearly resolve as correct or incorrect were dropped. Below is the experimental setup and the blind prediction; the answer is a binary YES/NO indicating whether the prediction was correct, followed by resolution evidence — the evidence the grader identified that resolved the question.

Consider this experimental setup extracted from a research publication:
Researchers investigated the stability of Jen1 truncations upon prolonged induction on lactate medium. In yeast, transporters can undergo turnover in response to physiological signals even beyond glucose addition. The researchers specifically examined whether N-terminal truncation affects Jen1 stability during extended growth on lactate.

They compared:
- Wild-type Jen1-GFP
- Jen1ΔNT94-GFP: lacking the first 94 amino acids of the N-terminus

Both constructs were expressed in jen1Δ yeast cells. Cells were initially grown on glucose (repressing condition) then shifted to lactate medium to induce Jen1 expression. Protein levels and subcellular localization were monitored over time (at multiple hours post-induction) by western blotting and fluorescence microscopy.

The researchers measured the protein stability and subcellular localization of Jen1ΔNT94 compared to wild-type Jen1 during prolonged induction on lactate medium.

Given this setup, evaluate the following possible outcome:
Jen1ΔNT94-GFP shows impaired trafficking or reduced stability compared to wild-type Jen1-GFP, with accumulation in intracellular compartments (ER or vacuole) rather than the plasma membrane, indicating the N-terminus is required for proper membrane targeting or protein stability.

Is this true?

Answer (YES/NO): NO